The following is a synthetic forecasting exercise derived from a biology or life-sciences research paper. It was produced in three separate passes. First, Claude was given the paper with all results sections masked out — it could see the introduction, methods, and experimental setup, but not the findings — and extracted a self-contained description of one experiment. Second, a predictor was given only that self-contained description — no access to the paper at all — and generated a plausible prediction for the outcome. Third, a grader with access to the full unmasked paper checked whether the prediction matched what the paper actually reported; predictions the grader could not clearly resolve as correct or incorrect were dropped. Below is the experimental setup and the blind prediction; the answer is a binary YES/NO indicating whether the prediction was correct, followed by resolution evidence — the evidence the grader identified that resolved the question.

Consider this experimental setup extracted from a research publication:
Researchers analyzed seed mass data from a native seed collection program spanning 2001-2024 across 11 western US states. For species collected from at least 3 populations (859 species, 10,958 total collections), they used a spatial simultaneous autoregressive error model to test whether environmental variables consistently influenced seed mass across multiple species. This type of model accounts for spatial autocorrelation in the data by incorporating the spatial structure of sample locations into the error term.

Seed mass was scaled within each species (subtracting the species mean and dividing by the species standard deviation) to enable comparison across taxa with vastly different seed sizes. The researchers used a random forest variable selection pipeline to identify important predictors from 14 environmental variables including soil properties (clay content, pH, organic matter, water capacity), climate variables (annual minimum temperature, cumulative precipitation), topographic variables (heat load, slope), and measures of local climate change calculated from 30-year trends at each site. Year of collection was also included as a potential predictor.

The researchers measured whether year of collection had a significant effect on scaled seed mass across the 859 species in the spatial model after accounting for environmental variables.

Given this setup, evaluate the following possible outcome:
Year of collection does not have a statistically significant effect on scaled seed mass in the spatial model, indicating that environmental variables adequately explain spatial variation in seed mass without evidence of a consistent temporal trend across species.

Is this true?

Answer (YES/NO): NO